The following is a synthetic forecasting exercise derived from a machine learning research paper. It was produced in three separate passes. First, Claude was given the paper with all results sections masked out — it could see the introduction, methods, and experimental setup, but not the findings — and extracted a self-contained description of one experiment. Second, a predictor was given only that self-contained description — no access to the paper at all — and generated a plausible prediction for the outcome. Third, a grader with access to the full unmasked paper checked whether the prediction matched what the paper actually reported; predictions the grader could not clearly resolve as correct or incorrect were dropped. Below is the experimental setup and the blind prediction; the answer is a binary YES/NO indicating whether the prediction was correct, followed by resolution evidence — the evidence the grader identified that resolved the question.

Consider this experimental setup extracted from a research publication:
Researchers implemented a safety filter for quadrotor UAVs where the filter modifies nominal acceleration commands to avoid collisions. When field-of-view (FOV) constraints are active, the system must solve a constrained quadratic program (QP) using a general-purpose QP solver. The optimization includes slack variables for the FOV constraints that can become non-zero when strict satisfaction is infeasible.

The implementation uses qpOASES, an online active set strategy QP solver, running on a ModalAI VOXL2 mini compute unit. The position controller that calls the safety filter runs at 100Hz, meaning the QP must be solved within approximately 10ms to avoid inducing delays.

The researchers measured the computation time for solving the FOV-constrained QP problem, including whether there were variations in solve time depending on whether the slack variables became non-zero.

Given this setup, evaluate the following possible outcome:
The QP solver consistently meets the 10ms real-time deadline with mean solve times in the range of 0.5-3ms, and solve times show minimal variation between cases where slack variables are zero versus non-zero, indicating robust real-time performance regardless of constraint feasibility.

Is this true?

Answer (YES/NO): NO